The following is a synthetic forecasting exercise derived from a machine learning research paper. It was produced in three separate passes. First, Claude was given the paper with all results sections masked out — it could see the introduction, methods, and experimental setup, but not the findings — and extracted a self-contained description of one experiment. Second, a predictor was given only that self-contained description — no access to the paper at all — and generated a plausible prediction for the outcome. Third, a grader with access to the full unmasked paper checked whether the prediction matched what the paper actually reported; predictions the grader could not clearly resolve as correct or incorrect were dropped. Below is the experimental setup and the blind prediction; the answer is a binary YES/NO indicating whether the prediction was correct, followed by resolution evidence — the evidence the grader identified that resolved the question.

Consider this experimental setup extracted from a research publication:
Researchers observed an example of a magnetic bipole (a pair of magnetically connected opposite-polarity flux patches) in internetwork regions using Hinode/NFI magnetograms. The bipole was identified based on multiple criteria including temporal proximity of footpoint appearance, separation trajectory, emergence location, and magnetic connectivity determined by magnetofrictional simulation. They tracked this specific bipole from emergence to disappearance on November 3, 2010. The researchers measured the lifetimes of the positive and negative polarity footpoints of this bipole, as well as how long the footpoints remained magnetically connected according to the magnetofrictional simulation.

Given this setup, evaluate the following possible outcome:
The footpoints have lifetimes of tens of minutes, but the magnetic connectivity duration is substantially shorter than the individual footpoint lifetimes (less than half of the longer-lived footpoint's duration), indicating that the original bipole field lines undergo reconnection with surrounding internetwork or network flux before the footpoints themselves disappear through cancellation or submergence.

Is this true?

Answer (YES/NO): YES